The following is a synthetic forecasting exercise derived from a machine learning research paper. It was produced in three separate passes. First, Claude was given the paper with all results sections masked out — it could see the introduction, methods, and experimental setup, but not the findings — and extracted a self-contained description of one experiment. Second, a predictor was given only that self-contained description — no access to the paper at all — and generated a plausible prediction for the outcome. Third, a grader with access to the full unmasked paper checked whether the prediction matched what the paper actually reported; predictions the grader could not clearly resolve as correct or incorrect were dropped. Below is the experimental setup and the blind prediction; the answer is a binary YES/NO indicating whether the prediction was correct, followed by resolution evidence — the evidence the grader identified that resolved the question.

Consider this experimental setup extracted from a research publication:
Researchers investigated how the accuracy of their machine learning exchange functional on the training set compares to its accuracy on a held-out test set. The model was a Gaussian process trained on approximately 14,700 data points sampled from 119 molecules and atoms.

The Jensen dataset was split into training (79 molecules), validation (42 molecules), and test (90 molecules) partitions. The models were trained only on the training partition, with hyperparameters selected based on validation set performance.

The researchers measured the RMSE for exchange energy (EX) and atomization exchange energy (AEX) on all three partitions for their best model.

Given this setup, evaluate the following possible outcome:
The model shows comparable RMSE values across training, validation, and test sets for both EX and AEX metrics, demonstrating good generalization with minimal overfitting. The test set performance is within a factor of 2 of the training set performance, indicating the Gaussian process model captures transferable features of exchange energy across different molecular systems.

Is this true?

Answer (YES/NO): YES